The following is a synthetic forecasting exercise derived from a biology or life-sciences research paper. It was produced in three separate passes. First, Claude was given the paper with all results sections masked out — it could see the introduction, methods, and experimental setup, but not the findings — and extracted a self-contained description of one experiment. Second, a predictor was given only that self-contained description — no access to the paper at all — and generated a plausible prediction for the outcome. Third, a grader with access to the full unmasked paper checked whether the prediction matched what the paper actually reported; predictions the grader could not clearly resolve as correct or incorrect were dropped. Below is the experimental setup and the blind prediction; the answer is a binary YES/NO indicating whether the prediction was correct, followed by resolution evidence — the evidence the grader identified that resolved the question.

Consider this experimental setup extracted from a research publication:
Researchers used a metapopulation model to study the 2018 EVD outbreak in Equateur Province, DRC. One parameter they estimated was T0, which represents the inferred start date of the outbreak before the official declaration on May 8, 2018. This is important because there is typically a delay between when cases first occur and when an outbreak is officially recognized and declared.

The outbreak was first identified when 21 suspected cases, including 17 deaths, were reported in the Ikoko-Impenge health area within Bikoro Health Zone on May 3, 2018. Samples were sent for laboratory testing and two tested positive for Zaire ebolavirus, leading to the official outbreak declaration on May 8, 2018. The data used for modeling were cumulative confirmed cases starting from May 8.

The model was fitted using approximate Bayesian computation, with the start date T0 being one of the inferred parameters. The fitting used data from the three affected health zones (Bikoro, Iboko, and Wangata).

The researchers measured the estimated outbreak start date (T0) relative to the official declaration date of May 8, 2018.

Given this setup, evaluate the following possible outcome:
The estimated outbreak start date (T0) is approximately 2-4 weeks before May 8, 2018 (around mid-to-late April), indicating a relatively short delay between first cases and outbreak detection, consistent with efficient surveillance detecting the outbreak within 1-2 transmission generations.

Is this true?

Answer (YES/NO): YES